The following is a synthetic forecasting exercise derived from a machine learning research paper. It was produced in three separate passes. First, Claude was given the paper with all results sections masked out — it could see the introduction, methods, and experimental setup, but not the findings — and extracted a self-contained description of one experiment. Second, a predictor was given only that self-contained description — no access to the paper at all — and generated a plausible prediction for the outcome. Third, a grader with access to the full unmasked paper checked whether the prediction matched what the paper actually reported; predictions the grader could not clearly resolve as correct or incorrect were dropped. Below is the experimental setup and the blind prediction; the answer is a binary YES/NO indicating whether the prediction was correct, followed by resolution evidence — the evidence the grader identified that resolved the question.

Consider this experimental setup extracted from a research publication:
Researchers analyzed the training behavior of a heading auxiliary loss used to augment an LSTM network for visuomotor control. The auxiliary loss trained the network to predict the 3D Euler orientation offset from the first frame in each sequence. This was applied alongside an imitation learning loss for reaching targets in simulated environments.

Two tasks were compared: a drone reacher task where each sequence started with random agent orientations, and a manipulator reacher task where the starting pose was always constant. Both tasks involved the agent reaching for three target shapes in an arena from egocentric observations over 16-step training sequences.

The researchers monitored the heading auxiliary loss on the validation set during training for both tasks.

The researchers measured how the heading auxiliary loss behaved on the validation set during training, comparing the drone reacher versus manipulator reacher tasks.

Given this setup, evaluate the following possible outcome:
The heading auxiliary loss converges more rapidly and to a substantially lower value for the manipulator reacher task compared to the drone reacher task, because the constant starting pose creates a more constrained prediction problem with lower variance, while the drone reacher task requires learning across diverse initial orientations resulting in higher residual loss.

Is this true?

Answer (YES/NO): YES